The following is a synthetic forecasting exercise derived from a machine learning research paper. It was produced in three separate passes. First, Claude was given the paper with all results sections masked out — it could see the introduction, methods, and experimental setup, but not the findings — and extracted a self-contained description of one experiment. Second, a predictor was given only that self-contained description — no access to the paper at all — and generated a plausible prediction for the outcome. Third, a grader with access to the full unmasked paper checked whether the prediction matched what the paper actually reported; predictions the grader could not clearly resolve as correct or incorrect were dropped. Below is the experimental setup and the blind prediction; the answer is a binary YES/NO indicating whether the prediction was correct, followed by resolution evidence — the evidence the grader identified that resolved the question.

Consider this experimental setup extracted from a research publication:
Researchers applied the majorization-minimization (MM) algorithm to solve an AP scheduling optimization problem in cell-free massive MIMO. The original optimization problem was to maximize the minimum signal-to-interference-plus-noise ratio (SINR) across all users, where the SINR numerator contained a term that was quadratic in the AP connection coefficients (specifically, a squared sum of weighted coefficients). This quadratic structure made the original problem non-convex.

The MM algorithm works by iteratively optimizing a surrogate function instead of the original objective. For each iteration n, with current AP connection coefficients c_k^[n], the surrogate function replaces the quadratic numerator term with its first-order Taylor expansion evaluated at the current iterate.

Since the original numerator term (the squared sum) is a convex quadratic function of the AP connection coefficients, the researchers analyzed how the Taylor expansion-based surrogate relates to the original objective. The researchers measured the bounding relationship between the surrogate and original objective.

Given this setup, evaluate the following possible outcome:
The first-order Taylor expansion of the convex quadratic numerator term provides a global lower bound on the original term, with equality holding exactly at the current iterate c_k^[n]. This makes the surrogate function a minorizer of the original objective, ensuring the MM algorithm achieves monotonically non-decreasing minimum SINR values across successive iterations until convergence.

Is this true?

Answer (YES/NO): YES